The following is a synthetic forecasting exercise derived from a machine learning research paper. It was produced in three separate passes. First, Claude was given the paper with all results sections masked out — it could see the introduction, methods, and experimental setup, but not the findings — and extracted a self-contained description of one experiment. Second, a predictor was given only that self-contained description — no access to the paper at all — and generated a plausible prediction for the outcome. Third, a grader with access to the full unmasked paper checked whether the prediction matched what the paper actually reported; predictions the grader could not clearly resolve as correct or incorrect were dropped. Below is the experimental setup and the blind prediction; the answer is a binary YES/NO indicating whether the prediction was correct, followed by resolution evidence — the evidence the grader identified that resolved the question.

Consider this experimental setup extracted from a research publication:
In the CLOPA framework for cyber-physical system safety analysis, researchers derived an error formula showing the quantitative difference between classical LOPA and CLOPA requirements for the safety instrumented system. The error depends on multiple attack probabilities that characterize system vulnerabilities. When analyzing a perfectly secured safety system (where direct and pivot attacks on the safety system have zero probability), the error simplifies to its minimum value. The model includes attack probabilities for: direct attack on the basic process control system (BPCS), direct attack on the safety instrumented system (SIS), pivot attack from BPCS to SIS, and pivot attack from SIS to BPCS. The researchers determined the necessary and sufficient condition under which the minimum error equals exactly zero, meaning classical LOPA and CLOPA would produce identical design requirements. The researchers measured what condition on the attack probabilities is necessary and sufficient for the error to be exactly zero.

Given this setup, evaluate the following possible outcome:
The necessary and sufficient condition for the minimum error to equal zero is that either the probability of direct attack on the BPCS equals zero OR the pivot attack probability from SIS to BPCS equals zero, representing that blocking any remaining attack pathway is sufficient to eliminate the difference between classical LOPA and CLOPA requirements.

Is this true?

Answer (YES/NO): NO